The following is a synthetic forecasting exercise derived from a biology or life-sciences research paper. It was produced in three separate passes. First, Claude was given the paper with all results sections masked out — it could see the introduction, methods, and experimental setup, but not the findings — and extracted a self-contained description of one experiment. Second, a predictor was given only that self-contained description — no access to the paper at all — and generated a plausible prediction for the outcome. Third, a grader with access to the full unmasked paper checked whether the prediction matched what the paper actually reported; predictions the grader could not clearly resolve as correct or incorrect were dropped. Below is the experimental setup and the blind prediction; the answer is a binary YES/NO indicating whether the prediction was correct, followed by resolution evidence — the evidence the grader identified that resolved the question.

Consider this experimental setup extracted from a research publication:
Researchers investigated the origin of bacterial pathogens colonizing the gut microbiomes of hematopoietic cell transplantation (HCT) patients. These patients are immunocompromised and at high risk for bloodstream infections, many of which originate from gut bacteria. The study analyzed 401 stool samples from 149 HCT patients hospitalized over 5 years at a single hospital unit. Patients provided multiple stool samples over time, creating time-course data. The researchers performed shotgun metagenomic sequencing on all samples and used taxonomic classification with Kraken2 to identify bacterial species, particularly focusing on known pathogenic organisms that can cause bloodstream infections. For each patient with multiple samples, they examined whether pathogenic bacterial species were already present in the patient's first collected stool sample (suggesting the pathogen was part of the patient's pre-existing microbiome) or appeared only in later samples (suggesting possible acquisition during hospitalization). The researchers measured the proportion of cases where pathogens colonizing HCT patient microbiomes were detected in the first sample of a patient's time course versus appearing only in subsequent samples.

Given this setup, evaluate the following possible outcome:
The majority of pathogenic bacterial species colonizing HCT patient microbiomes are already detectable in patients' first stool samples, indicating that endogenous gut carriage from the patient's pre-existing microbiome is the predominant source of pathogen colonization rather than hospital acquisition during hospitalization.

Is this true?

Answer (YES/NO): YES